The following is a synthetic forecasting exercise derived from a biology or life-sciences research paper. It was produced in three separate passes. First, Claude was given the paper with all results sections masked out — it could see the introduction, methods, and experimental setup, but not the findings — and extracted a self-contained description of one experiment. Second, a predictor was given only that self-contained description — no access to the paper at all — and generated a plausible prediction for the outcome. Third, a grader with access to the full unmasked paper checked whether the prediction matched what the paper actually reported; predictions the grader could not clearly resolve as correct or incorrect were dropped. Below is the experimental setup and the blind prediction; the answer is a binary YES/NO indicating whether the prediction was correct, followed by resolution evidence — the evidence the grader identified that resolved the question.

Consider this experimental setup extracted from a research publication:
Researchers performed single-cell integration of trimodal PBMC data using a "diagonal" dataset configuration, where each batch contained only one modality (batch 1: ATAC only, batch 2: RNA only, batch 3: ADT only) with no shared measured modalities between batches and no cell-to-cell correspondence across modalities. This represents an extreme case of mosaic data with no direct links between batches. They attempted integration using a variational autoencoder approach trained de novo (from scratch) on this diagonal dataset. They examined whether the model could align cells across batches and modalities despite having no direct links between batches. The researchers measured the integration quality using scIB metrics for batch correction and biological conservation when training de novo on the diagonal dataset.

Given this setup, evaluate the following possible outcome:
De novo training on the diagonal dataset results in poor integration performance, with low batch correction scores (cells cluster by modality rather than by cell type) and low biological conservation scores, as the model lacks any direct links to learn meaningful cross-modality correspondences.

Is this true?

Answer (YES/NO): YES